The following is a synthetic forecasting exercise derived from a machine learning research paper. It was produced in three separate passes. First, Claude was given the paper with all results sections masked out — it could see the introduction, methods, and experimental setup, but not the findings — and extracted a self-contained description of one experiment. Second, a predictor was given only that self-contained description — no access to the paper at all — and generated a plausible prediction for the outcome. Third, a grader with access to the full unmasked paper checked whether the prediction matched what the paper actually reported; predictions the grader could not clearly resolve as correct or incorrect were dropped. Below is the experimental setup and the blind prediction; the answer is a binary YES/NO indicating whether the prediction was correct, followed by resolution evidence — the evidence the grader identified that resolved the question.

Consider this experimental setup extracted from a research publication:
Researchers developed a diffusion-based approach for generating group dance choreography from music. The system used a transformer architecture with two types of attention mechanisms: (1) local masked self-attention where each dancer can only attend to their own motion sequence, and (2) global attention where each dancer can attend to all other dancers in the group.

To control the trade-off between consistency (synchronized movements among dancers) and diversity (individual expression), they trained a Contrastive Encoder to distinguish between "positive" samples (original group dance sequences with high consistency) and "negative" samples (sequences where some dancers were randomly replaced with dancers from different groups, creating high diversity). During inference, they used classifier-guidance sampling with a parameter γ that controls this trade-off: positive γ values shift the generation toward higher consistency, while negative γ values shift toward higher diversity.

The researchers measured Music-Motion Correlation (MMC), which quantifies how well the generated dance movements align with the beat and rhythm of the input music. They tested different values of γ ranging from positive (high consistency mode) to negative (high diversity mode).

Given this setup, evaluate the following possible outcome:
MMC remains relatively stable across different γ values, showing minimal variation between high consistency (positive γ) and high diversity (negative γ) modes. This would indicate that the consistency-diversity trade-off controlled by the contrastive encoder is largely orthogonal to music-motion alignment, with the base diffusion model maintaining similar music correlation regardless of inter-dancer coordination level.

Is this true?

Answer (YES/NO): NO